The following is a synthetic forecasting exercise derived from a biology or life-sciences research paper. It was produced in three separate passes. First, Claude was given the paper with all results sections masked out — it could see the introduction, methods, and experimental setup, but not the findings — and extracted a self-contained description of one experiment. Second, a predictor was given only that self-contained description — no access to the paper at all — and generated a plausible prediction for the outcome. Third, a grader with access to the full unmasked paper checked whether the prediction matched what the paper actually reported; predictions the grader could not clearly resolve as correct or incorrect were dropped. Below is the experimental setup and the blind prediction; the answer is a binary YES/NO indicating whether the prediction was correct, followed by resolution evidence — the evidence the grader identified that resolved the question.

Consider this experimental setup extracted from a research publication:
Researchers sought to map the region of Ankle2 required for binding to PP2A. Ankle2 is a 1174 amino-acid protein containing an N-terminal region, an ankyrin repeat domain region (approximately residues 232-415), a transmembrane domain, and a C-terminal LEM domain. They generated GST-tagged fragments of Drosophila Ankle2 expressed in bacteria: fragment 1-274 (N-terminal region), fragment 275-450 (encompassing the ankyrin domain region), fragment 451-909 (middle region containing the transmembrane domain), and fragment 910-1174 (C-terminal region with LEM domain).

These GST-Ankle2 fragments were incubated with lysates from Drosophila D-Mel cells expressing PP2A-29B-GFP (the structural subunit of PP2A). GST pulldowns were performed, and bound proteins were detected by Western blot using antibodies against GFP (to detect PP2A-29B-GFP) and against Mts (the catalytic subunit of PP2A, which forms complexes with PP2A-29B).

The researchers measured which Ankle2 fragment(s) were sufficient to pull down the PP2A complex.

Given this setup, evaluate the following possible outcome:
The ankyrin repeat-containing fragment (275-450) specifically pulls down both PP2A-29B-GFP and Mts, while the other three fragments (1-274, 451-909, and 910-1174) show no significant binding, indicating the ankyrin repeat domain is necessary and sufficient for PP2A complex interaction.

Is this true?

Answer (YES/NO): YES